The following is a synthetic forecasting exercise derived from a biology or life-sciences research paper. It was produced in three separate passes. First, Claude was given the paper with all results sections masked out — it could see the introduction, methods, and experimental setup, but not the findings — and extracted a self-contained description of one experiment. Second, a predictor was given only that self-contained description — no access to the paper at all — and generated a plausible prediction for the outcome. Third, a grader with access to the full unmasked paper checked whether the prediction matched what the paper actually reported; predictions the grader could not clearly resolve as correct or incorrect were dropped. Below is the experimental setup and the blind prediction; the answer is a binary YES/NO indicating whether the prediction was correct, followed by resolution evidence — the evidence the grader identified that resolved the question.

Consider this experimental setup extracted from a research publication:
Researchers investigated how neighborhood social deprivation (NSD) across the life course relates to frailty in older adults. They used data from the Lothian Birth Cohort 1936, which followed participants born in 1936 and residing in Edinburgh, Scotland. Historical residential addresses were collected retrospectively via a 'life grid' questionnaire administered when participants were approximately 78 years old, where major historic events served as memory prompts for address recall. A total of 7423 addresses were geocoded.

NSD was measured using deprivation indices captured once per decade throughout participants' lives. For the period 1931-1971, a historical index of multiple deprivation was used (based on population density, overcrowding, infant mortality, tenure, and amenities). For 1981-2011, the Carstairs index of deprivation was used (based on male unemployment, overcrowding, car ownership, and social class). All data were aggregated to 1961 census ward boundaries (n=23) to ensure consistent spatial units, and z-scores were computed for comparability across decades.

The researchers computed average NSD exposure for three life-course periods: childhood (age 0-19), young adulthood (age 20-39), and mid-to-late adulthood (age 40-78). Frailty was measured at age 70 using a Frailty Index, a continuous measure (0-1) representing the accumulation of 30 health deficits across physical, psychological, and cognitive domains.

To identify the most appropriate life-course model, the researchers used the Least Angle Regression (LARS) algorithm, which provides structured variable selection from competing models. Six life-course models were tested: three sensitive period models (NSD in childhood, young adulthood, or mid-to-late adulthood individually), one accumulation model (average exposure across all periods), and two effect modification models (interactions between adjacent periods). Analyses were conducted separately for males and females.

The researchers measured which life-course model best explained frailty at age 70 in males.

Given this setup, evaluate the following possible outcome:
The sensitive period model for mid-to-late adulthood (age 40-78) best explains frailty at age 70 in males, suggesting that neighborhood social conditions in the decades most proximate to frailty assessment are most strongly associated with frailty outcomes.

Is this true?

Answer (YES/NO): NO